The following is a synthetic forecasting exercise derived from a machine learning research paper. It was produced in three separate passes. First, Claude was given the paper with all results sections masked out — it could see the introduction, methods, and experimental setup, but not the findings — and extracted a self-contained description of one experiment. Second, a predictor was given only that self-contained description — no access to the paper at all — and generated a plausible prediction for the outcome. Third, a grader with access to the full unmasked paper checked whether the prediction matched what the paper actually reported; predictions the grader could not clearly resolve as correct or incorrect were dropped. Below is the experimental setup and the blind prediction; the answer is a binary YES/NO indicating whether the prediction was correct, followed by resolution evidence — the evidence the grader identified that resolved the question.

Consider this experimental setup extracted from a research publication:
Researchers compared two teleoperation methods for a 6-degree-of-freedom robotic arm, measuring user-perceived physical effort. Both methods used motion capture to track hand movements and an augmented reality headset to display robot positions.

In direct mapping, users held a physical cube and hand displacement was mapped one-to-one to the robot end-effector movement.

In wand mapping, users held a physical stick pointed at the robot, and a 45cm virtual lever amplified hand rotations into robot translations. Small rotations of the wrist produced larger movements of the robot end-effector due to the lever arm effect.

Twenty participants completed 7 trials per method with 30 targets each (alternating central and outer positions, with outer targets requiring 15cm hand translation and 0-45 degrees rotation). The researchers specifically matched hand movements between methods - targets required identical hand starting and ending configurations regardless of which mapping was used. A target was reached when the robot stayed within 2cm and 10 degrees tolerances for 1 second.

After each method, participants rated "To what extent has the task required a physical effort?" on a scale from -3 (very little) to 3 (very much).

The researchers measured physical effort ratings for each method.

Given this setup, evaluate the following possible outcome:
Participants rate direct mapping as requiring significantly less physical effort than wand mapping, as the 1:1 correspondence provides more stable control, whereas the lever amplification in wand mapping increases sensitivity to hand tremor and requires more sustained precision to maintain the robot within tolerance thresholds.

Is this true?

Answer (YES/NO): NO